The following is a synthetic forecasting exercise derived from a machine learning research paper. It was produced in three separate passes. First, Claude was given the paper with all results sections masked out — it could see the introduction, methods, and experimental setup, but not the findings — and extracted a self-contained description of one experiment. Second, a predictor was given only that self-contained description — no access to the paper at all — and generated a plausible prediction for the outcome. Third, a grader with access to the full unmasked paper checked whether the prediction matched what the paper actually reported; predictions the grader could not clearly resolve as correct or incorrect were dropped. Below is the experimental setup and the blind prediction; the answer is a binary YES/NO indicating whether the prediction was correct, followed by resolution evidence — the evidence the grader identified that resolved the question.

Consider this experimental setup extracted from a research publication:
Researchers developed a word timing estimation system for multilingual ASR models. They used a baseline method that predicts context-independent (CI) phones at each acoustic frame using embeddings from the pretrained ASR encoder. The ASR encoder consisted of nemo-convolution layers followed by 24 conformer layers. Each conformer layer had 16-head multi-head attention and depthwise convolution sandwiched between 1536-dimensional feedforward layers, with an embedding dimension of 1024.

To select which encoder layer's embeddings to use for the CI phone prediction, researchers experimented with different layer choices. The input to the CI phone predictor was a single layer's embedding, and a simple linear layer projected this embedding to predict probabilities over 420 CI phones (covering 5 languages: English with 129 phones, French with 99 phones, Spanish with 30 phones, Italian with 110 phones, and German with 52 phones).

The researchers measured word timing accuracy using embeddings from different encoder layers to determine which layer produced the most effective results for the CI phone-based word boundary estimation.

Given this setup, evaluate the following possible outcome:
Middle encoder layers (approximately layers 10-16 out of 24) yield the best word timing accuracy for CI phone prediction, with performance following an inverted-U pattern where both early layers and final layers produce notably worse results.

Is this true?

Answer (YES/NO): NO